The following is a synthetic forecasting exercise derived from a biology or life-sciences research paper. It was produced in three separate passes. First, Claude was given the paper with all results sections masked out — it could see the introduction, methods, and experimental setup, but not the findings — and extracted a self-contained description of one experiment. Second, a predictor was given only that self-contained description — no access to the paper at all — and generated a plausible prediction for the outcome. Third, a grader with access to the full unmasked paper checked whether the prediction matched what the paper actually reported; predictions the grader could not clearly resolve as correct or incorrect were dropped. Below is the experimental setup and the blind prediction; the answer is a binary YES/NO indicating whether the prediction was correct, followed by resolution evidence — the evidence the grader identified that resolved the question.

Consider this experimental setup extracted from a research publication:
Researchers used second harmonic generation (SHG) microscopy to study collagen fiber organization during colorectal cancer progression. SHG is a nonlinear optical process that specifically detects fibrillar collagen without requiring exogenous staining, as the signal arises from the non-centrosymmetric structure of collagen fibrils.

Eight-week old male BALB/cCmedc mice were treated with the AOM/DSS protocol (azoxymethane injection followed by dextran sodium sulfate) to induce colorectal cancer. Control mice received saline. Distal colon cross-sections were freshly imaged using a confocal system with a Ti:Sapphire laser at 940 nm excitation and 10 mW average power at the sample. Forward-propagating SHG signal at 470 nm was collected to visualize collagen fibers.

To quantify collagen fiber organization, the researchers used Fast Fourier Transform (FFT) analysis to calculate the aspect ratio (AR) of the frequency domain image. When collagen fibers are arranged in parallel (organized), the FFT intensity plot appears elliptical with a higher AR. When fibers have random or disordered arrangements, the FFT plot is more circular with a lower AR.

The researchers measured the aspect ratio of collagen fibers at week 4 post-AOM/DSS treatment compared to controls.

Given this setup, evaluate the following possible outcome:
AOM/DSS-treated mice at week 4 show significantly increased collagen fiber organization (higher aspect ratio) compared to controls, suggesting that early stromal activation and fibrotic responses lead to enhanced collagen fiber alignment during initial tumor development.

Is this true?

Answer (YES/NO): YES